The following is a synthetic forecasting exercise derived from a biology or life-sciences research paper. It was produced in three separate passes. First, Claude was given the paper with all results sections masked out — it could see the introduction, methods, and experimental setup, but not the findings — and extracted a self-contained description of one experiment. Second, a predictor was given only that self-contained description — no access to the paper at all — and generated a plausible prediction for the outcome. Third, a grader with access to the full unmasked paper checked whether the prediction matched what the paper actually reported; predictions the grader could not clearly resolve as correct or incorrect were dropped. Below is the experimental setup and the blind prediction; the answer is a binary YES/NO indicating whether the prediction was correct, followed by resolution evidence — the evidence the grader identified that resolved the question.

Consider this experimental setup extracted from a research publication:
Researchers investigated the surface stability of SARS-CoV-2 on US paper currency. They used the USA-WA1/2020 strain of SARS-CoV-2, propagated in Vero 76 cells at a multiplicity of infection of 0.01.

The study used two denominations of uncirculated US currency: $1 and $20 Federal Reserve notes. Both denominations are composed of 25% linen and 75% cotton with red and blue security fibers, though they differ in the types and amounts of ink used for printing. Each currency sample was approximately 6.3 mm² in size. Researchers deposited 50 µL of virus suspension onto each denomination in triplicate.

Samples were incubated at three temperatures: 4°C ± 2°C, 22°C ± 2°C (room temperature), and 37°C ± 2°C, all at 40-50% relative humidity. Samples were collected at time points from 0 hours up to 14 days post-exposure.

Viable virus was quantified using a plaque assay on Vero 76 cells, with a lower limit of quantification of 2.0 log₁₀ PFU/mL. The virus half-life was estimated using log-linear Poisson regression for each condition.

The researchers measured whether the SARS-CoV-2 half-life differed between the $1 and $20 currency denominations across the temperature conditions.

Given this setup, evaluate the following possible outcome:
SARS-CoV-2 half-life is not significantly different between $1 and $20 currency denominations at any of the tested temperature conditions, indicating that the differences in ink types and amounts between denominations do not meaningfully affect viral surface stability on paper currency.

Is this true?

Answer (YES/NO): YES